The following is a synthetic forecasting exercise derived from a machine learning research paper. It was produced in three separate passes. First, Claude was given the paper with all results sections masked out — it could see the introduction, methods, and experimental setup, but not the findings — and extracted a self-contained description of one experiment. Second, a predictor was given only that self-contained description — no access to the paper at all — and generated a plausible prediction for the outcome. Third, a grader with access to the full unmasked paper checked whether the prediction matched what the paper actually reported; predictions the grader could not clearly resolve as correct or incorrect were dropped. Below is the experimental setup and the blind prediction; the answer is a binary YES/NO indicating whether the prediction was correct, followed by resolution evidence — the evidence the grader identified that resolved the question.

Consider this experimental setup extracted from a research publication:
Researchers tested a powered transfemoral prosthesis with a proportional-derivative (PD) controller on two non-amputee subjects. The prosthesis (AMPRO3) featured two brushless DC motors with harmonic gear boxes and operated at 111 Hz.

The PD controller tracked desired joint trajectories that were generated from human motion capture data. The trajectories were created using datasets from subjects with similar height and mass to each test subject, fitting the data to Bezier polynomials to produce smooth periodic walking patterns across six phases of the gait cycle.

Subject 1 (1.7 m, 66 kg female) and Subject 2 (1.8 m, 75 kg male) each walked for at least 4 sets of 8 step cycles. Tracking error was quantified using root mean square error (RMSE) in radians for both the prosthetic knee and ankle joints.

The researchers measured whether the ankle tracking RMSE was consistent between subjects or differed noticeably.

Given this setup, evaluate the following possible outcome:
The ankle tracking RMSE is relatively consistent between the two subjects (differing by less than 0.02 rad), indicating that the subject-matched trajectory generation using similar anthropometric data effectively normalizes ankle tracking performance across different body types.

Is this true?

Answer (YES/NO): YES